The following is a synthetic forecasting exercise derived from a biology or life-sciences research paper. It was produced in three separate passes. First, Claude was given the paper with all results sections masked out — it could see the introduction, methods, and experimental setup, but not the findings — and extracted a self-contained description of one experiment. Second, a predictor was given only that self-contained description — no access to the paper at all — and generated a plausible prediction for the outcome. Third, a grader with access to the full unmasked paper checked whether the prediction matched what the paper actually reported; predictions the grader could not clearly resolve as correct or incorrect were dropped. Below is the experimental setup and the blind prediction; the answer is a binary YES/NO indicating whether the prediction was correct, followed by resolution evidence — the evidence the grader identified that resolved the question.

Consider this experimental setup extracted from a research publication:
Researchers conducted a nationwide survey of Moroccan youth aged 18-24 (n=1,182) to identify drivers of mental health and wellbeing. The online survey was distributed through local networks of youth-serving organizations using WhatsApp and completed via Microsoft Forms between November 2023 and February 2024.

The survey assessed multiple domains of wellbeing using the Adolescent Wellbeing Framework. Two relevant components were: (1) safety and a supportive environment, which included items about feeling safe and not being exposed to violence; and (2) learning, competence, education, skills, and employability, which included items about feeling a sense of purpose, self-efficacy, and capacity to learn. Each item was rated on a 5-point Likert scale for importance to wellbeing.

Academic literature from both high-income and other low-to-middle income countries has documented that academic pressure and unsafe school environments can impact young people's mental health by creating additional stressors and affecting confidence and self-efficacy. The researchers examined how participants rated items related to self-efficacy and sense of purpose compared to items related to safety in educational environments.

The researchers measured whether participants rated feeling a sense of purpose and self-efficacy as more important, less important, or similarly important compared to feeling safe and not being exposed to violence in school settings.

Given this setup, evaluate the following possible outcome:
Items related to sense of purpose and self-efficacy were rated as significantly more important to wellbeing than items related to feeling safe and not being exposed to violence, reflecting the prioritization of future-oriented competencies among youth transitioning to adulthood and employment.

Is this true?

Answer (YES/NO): NO